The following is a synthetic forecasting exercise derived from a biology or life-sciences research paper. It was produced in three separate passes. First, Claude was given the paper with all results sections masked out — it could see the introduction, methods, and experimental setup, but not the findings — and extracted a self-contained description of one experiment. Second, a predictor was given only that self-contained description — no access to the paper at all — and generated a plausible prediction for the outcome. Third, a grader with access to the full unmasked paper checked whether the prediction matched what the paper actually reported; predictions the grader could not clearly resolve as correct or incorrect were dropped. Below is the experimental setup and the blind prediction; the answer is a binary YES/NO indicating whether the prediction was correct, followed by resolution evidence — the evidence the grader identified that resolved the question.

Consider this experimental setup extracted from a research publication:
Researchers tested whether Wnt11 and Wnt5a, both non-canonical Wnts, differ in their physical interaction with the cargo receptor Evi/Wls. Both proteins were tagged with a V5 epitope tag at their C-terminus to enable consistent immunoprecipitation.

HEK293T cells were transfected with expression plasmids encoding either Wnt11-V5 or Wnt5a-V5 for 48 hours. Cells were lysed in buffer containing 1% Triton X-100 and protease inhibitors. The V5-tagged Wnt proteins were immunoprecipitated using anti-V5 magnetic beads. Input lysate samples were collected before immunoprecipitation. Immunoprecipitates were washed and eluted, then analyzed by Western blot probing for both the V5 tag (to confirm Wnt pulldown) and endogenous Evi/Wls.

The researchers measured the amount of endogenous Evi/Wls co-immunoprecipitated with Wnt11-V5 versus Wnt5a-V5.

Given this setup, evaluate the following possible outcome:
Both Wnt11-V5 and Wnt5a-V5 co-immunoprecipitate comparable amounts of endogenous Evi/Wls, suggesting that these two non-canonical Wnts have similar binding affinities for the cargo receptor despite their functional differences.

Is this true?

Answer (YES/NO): NO